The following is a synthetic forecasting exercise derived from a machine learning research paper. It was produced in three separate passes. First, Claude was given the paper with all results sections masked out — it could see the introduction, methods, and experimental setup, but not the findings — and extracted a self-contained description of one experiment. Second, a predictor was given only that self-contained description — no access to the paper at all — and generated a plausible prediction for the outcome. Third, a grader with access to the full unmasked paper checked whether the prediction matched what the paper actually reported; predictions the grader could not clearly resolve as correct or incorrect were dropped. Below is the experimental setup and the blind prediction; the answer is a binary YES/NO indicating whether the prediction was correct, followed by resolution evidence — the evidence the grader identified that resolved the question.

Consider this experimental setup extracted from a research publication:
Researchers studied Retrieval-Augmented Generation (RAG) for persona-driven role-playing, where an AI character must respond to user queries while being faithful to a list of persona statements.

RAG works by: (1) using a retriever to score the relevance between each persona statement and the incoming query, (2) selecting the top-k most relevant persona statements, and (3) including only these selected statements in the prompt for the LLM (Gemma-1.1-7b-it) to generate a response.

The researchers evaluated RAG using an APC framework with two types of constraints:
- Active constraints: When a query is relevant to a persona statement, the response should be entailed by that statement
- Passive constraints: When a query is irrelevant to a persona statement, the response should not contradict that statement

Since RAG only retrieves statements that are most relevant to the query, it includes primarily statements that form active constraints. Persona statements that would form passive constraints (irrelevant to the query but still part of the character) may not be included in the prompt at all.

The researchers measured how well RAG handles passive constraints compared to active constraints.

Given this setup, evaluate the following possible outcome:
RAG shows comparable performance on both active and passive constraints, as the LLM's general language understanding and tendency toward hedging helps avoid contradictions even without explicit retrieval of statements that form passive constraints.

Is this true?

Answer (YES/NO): NO